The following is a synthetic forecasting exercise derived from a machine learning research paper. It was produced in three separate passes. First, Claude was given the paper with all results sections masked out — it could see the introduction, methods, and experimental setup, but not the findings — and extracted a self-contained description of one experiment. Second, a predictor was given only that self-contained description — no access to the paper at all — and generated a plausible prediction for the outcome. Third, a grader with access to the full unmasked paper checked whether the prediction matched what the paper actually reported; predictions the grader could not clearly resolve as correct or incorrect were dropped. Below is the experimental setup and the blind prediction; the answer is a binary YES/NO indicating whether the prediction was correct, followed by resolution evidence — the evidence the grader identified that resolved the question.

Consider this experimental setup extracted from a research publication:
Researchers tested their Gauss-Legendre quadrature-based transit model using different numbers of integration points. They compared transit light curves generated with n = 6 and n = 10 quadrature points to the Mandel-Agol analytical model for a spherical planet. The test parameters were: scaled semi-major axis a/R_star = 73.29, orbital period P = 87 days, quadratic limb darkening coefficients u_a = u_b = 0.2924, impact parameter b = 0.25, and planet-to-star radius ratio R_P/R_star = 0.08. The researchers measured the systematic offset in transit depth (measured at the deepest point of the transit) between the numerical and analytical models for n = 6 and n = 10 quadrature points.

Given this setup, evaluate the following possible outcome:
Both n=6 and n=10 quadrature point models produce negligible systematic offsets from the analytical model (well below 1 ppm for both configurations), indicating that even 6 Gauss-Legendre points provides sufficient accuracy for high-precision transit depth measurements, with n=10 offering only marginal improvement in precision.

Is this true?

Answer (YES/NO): NO